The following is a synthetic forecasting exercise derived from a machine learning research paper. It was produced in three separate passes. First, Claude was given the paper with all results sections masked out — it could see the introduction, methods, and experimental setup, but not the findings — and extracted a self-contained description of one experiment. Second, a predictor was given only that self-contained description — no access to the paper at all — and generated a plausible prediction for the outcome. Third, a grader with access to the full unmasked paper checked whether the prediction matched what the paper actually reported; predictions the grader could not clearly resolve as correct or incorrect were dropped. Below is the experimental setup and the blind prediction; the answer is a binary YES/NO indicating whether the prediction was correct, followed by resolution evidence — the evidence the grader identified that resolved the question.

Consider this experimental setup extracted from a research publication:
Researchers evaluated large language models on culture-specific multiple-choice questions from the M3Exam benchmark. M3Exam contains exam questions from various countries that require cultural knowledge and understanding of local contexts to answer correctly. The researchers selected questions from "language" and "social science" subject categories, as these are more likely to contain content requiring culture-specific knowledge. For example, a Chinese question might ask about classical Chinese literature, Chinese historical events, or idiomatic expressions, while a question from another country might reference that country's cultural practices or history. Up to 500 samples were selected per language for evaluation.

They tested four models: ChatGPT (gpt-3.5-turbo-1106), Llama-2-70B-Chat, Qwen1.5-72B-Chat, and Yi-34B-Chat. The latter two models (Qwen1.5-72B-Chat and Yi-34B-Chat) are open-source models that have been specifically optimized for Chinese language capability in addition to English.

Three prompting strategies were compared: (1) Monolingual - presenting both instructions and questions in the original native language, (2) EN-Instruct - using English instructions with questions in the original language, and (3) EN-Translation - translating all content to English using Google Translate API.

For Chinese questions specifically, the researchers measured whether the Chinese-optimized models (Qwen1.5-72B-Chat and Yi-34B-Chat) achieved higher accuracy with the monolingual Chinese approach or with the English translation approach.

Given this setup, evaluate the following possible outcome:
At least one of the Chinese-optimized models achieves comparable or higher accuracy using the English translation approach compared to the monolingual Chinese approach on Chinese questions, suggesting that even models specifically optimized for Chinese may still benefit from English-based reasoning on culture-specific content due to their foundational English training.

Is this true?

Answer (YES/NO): NO